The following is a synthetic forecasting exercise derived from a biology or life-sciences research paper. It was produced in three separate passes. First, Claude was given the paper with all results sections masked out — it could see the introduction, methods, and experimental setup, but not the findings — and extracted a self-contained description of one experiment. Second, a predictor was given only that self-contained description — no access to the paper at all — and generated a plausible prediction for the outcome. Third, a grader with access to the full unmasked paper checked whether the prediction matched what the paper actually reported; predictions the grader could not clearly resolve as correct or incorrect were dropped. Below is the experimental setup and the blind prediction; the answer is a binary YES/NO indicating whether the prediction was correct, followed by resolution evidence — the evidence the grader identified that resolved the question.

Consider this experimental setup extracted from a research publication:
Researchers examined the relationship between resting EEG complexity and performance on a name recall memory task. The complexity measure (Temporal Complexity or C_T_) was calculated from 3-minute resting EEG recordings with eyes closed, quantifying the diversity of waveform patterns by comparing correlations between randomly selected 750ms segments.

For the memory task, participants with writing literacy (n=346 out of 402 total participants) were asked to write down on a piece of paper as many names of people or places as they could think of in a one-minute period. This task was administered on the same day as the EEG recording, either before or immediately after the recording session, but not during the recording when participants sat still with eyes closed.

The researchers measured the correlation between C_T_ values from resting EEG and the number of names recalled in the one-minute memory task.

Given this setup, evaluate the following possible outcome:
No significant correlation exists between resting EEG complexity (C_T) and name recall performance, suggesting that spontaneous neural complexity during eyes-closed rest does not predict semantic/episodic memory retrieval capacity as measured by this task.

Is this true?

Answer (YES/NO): NO